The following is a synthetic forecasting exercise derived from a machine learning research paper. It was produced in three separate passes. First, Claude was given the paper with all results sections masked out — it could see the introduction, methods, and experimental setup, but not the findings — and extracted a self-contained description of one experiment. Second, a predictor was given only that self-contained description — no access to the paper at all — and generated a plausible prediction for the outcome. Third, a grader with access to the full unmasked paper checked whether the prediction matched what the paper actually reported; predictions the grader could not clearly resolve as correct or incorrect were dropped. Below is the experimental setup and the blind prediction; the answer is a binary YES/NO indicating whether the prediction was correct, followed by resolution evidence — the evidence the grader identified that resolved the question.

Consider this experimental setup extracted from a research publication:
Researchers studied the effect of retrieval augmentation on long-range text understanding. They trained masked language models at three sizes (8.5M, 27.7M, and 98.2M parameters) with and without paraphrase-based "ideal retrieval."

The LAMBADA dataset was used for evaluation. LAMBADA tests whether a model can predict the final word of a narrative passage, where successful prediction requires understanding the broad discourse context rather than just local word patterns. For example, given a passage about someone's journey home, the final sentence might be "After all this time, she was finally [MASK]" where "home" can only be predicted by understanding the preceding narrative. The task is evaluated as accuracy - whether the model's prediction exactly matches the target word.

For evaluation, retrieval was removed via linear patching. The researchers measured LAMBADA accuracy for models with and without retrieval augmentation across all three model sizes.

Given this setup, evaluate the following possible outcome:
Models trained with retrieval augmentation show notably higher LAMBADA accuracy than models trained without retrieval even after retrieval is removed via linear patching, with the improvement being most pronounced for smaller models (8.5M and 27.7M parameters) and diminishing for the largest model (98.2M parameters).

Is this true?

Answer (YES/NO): NO